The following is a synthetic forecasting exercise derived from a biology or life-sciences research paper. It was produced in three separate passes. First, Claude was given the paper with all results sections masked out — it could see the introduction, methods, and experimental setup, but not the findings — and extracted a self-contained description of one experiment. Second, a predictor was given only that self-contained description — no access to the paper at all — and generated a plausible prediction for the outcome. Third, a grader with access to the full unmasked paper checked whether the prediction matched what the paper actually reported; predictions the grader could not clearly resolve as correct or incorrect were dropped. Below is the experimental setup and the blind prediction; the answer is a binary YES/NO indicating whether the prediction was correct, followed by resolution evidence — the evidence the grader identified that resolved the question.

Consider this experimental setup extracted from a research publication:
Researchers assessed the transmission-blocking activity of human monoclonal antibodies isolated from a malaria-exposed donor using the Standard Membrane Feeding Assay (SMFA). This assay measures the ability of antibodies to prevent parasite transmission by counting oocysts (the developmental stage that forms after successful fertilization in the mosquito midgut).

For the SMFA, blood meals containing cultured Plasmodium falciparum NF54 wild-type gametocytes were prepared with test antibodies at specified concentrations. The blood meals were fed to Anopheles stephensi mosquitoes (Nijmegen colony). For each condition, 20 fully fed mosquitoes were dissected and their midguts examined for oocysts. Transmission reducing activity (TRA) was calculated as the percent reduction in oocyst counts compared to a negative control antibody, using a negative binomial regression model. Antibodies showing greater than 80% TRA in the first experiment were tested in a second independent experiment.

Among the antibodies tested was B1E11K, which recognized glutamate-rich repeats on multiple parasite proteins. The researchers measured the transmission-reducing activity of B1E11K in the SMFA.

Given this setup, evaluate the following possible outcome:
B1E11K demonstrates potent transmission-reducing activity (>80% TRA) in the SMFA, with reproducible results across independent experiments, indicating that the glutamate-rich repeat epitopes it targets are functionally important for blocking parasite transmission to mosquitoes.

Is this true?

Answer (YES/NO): NO